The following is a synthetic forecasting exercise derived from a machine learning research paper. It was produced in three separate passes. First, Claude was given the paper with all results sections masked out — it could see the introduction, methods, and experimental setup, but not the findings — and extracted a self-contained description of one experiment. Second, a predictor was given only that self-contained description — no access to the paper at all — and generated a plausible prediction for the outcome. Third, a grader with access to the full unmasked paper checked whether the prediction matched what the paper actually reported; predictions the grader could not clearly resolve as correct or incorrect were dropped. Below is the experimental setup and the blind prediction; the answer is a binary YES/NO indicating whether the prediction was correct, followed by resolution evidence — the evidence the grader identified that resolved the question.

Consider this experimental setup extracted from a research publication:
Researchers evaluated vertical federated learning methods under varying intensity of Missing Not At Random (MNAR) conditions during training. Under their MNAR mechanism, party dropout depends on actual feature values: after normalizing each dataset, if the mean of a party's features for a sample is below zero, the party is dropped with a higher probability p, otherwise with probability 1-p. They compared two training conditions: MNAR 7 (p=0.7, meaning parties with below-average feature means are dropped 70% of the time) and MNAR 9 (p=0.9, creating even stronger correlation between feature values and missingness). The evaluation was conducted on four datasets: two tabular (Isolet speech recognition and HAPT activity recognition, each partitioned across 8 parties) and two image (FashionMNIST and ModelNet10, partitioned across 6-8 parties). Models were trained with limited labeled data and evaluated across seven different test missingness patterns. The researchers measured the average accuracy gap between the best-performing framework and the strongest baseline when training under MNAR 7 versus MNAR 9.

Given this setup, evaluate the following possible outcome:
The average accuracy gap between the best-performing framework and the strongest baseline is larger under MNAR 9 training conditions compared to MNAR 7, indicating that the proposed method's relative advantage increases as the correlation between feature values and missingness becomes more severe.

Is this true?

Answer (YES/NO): NO